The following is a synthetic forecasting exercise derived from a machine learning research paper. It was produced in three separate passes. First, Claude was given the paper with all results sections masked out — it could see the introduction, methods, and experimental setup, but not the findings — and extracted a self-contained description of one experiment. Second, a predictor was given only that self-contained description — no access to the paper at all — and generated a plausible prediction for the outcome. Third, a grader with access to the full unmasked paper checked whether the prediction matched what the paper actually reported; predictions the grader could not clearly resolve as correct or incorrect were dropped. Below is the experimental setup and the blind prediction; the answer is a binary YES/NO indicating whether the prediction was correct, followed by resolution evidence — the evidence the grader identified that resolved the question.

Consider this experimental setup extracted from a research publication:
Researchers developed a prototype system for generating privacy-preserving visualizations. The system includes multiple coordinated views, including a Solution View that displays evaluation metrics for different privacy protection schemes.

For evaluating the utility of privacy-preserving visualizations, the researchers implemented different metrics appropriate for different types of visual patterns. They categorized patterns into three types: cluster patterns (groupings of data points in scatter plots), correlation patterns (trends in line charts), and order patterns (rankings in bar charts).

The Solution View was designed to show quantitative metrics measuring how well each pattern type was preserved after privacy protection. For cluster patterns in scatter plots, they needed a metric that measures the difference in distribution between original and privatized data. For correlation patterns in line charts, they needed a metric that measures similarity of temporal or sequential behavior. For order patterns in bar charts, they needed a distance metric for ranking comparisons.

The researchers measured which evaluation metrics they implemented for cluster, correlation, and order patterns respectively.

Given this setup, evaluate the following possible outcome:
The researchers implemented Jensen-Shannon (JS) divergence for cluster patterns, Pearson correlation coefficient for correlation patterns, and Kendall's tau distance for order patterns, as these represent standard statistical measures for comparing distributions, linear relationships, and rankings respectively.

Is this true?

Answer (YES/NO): NO